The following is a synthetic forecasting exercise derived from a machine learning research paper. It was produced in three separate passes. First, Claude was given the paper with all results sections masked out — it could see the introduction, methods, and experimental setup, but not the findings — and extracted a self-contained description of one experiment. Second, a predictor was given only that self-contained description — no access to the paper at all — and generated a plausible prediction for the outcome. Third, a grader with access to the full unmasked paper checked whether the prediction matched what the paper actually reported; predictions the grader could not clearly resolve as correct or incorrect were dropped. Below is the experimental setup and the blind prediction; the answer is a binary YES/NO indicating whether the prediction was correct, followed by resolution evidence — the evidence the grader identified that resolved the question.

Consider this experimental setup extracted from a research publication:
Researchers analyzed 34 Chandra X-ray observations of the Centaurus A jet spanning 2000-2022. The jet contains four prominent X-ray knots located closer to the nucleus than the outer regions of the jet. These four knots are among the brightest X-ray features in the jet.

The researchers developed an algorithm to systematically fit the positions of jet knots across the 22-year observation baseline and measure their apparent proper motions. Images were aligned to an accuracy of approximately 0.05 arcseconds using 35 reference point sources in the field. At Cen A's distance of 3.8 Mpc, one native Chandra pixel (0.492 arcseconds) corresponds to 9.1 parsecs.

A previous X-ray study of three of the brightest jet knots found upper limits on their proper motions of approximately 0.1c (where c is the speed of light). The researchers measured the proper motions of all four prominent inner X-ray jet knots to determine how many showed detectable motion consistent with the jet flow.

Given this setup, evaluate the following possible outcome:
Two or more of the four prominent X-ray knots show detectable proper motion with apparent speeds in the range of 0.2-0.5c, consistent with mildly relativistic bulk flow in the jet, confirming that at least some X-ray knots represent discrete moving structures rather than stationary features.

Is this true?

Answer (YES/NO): NO